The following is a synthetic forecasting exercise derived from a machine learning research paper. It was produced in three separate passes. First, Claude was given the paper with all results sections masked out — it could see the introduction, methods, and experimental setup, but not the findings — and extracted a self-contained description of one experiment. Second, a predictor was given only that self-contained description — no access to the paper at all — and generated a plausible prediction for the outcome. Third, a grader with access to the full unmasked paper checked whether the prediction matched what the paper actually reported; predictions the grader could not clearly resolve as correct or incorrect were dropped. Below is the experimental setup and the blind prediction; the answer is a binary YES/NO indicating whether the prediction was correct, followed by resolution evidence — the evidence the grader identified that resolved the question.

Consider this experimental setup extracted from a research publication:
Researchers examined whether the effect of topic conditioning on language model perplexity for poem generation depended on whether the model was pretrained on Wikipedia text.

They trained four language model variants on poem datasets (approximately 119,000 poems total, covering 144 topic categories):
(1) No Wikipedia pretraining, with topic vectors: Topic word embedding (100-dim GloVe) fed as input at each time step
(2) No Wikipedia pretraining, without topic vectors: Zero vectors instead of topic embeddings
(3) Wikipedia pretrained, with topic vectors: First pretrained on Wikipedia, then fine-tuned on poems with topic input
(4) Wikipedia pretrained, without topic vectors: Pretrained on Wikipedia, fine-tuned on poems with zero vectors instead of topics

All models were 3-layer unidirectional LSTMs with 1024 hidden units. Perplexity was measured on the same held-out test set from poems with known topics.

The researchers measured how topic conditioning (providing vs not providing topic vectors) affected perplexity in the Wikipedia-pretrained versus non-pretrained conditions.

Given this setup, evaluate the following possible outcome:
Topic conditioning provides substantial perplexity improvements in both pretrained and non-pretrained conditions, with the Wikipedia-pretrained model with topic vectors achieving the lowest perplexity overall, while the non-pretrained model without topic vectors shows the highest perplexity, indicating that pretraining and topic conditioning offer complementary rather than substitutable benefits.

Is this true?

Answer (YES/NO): NO